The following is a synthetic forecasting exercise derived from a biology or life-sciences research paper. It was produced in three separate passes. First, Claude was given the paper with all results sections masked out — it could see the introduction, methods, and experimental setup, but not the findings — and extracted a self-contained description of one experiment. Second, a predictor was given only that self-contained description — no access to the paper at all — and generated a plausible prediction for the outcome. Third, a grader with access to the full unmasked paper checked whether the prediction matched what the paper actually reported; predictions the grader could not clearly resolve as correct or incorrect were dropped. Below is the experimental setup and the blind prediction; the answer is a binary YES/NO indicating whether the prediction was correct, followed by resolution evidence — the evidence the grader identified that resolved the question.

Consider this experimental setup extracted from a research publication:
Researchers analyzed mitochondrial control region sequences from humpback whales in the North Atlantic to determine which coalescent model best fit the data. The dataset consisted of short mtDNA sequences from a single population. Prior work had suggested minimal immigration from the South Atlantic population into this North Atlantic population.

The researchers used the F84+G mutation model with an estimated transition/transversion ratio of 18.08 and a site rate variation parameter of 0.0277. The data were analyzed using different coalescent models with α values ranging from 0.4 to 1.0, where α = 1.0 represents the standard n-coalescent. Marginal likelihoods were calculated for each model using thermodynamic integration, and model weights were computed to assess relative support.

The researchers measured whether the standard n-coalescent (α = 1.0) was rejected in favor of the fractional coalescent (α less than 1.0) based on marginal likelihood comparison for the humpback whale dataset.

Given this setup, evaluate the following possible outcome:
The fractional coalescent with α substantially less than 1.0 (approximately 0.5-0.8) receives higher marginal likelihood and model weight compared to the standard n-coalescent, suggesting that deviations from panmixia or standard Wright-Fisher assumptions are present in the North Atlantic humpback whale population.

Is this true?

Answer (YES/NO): NO